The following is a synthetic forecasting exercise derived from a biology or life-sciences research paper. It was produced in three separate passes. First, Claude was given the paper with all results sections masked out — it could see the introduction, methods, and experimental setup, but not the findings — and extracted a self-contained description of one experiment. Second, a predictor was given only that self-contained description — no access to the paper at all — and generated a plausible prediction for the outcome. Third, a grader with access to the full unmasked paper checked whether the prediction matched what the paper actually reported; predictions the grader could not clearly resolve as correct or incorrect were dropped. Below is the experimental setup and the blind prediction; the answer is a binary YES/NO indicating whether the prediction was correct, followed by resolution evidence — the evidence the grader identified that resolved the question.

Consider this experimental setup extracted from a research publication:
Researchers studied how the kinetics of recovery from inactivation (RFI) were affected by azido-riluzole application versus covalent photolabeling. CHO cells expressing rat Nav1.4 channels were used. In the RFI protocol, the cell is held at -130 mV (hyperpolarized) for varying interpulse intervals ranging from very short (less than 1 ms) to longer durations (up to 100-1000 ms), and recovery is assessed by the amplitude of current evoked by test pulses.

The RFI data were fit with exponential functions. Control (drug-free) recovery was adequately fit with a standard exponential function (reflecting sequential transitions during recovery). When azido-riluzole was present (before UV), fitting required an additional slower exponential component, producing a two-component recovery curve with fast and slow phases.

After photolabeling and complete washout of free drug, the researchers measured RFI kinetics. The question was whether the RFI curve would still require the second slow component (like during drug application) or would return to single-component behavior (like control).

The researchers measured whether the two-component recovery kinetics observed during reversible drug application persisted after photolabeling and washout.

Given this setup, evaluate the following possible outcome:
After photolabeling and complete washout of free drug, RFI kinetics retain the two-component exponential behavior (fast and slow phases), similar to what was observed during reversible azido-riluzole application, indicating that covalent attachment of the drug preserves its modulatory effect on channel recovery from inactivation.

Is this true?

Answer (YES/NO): NO